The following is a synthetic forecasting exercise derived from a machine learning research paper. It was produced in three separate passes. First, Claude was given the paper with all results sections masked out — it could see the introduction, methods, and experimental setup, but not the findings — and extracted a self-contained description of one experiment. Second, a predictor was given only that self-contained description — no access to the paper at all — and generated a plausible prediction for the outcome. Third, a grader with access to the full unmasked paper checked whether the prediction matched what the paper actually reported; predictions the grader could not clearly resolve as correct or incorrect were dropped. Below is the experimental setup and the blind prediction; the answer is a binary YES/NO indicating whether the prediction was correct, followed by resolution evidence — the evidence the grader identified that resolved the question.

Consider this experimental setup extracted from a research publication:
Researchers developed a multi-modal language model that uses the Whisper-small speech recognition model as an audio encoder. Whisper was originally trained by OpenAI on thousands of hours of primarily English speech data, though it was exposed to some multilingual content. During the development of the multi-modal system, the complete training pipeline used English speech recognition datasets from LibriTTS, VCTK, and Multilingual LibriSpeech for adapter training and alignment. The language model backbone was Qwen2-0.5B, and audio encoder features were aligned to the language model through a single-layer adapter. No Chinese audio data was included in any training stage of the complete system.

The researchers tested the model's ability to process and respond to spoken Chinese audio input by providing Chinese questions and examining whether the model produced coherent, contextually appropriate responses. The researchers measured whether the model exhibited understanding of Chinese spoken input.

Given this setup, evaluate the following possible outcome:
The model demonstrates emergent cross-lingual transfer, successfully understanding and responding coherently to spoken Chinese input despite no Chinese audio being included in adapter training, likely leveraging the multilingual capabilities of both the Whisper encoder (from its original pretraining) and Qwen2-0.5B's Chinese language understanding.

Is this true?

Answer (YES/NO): YES